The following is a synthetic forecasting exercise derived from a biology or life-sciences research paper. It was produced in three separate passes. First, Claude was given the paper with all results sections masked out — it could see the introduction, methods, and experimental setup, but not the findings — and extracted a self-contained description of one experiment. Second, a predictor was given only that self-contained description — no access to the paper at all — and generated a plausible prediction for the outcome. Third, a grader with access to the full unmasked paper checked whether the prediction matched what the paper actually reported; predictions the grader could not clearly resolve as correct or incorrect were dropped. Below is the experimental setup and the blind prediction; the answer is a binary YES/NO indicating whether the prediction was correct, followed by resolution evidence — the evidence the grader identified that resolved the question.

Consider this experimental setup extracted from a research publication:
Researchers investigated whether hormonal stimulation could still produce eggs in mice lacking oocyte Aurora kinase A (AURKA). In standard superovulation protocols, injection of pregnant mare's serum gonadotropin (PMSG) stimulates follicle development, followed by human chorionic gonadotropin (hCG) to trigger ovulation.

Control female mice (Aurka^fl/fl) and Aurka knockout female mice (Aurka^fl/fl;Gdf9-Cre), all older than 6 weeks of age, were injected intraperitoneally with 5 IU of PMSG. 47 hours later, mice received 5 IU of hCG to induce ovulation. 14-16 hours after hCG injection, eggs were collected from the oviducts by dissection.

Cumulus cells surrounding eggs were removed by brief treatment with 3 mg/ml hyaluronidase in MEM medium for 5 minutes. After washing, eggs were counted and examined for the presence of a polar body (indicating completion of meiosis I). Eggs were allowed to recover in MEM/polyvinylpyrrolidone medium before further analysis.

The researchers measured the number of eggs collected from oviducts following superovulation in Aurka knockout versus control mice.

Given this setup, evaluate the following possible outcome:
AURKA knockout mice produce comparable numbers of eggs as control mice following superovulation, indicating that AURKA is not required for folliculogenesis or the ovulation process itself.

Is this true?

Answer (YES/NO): YES